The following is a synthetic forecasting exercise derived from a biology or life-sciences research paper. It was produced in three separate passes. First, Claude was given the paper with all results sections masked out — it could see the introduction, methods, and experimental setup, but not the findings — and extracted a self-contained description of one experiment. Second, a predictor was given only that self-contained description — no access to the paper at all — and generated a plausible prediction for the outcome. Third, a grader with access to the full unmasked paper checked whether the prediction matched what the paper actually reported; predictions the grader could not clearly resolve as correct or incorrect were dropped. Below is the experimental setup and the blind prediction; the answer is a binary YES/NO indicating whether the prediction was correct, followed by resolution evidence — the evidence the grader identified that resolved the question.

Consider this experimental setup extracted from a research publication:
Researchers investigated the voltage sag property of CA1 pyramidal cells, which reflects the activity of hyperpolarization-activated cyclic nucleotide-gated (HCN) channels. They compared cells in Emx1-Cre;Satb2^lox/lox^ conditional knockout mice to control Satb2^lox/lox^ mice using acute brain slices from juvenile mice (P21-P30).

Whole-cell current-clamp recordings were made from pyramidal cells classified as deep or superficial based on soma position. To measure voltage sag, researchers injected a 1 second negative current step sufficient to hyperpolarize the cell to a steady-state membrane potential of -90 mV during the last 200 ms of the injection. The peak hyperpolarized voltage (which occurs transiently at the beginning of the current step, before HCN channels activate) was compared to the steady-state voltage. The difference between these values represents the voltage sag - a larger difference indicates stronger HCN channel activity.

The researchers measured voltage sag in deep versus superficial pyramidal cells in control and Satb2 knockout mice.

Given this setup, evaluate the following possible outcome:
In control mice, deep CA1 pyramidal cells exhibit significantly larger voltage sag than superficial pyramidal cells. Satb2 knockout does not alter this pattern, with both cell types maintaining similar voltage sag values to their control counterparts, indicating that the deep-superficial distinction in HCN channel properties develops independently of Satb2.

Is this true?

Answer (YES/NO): NO